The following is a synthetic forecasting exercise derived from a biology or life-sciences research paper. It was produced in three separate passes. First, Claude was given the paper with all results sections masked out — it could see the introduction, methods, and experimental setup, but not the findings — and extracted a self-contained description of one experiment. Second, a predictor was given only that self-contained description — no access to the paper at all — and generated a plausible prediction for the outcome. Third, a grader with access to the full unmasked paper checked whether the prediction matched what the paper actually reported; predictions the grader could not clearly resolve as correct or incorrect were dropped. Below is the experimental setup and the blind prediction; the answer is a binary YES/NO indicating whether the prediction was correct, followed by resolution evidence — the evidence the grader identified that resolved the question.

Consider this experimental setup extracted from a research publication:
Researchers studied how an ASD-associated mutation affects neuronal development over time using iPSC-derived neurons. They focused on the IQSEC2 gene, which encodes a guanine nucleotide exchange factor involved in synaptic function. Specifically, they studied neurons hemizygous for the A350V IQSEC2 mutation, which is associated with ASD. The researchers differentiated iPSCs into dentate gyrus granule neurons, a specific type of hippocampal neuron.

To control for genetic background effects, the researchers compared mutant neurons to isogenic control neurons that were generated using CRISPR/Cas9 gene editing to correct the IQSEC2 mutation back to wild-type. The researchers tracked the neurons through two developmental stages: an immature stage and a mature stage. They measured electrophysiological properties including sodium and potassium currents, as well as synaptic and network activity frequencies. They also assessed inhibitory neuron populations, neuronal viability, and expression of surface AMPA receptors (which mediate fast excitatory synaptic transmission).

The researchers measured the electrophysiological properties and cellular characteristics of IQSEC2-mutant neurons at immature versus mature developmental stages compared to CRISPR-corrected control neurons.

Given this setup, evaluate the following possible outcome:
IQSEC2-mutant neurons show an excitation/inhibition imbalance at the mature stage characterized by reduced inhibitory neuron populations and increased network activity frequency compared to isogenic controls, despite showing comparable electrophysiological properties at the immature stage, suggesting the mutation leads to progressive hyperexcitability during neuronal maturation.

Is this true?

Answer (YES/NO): NO